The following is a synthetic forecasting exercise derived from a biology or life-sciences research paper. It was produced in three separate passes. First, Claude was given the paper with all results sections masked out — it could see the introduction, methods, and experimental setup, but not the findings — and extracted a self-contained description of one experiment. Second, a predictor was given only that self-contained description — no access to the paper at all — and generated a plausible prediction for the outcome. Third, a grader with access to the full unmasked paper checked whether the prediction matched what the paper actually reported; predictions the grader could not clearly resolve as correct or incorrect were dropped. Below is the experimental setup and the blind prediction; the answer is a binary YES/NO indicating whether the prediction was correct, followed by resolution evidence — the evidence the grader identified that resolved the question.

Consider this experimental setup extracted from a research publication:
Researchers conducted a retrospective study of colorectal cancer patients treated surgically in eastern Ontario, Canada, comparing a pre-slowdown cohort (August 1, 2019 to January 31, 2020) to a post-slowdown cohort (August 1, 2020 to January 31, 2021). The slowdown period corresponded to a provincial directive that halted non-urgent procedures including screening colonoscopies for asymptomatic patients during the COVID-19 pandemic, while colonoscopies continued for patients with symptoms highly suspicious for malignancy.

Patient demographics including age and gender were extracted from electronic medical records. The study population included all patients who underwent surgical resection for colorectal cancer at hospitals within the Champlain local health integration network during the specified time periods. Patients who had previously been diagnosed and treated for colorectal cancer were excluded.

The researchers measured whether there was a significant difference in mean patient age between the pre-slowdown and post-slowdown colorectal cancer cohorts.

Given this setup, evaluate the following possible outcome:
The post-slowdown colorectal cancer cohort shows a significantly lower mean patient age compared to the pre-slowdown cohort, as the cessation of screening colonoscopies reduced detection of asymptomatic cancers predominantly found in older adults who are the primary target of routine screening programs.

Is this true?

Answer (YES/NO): NO